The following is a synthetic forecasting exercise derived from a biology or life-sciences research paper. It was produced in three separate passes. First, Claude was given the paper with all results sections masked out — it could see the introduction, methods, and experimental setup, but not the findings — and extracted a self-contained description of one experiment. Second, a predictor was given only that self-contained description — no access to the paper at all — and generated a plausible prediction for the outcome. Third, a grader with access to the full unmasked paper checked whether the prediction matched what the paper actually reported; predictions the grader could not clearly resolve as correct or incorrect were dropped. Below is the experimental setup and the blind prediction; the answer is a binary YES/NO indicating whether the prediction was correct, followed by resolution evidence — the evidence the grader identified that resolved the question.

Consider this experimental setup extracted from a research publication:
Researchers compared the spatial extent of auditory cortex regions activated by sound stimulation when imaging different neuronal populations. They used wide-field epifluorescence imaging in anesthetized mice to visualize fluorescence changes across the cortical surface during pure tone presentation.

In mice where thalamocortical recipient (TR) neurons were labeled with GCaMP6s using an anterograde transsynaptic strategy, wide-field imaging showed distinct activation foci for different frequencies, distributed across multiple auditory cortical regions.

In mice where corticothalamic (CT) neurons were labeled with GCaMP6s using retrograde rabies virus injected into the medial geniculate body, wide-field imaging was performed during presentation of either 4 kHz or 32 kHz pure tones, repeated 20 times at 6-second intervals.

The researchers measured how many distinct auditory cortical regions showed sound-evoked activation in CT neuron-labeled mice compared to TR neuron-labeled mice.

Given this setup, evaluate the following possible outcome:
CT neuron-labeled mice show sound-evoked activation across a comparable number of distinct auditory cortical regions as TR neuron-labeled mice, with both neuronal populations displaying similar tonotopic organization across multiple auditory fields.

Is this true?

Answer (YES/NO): NO